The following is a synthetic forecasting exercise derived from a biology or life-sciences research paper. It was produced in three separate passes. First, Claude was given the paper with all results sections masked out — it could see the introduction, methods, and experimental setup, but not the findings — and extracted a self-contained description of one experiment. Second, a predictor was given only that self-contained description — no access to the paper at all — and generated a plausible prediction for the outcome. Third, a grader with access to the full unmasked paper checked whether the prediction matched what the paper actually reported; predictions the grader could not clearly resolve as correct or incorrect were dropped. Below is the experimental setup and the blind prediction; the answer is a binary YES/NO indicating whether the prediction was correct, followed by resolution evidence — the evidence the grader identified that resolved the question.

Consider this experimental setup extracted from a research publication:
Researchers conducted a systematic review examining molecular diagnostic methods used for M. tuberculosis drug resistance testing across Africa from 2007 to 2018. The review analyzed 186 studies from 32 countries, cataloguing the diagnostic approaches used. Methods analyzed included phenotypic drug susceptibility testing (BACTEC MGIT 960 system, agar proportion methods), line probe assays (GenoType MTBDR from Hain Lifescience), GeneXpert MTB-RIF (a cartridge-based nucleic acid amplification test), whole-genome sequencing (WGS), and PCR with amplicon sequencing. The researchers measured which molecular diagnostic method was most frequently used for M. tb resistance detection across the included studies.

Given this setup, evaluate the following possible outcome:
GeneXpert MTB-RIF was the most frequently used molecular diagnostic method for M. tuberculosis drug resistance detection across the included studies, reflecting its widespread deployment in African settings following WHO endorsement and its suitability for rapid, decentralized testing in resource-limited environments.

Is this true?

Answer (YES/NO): NO